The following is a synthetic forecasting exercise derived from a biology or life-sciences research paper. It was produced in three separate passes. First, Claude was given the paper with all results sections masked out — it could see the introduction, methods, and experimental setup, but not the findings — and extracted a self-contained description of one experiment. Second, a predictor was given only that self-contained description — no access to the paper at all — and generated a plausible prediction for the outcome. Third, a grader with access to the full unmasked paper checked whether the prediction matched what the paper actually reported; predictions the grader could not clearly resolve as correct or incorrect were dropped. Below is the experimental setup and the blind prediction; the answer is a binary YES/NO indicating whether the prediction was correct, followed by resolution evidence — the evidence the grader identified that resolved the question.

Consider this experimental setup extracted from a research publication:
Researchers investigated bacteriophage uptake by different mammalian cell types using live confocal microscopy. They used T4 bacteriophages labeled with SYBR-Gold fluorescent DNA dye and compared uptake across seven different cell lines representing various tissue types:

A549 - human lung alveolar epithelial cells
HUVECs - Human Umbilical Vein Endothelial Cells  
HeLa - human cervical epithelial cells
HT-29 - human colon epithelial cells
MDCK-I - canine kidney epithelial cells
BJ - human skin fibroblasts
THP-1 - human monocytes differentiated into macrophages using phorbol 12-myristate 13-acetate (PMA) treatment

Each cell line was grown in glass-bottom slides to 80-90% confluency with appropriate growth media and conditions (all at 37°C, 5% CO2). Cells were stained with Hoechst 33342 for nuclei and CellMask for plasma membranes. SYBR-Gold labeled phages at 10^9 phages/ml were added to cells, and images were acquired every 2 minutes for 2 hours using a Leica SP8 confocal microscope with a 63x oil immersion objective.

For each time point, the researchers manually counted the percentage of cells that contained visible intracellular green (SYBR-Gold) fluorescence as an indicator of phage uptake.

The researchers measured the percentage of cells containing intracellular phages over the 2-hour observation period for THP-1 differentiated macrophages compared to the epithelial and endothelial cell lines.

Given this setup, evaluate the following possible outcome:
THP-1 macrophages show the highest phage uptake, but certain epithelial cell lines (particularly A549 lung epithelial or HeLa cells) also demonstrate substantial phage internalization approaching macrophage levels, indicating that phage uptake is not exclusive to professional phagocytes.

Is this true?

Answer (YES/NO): NO